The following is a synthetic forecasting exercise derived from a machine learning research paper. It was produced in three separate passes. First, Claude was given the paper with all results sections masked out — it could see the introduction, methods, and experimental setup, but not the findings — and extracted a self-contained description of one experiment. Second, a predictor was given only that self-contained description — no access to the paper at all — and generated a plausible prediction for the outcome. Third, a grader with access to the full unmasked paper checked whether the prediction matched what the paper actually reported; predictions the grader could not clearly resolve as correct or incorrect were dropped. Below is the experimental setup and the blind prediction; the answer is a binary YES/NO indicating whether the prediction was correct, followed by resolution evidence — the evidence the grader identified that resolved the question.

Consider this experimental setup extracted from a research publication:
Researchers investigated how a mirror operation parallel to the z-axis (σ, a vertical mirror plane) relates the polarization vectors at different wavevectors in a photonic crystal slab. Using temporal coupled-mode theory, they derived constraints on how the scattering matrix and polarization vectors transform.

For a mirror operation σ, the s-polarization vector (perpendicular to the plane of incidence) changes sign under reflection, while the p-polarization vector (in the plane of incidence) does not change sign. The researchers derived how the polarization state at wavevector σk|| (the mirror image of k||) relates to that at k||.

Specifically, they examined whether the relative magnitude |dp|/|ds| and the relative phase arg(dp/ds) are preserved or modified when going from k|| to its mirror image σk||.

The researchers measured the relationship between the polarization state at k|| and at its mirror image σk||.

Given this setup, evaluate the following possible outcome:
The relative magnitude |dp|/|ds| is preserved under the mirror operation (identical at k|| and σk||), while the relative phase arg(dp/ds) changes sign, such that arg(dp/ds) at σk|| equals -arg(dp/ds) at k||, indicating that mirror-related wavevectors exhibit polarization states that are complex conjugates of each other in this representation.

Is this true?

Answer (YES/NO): NO